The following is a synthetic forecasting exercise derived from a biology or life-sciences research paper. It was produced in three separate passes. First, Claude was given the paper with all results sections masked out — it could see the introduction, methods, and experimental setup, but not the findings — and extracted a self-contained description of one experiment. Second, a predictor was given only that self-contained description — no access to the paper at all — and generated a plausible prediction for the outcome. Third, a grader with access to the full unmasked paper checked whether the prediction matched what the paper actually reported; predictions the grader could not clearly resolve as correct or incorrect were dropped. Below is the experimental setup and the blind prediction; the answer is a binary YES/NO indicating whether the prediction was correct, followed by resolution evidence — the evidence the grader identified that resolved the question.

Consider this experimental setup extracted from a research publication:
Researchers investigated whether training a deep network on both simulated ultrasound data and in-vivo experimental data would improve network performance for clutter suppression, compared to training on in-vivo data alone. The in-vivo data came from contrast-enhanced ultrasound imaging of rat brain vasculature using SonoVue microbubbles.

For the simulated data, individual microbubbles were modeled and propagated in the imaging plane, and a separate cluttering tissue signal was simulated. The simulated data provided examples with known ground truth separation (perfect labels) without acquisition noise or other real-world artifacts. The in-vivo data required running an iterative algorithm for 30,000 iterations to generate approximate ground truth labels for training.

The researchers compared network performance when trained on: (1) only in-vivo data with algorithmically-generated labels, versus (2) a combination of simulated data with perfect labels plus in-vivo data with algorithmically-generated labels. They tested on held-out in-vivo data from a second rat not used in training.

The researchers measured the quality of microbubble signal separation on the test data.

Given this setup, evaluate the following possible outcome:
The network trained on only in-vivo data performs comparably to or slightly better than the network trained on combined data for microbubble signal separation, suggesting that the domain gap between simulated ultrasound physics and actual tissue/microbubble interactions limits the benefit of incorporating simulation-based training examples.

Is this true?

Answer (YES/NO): NO